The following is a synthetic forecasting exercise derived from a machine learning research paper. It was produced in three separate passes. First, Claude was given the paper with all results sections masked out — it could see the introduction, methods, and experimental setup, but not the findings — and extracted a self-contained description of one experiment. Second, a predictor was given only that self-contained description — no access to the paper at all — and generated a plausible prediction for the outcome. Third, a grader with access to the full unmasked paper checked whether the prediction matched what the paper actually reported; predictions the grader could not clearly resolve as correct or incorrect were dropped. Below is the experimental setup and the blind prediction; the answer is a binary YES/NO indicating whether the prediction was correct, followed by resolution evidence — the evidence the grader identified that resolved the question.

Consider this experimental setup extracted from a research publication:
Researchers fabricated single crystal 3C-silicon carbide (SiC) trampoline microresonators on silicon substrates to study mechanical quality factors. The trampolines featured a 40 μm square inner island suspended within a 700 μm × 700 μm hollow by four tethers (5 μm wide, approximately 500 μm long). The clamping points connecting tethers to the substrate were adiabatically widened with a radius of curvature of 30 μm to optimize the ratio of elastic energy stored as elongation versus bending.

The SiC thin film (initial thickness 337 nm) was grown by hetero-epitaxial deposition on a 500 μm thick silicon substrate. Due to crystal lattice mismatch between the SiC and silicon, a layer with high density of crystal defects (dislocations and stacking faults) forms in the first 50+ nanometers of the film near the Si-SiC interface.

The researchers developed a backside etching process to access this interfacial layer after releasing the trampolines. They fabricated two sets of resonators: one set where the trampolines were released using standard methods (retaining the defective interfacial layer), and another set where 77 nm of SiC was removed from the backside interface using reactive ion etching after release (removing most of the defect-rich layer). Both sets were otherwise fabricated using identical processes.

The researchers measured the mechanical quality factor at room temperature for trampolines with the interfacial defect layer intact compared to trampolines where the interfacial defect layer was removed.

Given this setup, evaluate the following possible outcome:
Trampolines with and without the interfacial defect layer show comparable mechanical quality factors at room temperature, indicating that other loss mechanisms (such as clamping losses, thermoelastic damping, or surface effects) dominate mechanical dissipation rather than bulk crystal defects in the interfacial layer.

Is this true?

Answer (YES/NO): NO